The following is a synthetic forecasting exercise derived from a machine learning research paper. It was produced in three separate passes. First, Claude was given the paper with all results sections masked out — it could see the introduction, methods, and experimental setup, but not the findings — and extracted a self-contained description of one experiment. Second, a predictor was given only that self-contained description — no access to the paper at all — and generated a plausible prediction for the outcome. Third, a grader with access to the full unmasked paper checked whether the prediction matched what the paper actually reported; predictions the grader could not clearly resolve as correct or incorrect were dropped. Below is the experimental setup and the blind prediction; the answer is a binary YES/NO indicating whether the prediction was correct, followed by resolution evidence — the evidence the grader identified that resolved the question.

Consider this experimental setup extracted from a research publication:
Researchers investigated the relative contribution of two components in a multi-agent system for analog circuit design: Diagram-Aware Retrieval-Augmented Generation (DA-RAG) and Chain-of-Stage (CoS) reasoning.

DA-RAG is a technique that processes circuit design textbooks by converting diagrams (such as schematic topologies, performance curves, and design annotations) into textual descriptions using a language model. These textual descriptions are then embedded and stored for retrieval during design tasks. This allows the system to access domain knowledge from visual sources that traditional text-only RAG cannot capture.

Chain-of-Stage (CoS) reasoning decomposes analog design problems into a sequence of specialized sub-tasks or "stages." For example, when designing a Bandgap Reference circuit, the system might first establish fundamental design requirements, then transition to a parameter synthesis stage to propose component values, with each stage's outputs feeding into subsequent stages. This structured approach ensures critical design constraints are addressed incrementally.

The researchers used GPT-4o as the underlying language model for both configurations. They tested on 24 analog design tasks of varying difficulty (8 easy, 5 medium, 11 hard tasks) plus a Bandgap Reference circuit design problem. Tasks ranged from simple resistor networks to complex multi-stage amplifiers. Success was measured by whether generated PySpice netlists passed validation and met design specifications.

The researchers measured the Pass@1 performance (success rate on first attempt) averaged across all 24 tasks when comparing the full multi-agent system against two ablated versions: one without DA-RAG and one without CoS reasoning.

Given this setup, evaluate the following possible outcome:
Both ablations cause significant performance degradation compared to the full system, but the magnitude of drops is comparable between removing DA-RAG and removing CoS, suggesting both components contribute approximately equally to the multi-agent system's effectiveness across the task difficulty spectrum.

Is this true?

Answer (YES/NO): NO